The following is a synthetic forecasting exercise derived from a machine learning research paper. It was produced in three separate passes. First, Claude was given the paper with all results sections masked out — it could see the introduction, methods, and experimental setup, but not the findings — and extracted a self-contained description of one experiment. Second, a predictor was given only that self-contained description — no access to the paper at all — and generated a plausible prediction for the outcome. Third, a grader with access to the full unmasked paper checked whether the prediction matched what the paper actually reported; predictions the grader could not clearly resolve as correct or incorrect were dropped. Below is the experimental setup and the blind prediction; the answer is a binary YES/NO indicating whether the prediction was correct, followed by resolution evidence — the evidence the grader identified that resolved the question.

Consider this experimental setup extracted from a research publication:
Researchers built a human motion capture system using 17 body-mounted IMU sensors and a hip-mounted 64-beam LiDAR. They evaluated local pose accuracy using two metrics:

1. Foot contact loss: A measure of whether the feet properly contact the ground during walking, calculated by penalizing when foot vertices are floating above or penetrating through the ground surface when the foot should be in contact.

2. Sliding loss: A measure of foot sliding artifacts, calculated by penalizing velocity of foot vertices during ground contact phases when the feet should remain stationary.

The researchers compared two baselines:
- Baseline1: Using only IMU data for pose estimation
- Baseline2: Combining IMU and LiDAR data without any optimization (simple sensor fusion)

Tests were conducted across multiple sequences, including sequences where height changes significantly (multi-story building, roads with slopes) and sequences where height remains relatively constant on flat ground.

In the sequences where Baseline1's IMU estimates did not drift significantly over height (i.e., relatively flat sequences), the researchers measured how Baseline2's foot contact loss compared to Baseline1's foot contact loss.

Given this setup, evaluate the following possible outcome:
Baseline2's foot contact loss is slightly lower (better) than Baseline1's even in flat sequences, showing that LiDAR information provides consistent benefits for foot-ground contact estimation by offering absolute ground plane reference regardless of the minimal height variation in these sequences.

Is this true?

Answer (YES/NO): NO